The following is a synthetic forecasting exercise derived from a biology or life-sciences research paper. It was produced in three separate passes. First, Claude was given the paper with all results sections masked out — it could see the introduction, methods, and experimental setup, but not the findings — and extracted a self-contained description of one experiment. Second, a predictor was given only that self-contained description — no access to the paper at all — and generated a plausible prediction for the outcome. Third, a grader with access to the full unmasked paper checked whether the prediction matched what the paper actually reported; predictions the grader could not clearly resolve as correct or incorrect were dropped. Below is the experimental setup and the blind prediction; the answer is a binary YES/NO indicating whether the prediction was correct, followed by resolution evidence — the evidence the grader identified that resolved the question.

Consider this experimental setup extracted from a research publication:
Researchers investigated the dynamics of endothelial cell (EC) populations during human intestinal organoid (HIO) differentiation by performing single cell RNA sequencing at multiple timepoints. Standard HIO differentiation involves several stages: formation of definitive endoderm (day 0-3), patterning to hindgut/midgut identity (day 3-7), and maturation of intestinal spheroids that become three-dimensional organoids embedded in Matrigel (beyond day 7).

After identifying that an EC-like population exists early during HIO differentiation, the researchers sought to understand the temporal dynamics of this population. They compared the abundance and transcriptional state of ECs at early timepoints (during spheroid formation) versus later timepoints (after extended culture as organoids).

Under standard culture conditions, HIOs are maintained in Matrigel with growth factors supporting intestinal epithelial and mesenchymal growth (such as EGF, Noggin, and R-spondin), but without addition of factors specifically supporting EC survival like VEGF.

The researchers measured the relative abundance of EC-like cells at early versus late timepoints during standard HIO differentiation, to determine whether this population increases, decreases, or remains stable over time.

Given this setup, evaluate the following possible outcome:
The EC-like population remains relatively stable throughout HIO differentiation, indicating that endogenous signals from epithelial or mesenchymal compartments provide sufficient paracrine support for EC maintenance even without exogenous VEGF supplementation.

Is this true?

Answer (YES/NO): NO